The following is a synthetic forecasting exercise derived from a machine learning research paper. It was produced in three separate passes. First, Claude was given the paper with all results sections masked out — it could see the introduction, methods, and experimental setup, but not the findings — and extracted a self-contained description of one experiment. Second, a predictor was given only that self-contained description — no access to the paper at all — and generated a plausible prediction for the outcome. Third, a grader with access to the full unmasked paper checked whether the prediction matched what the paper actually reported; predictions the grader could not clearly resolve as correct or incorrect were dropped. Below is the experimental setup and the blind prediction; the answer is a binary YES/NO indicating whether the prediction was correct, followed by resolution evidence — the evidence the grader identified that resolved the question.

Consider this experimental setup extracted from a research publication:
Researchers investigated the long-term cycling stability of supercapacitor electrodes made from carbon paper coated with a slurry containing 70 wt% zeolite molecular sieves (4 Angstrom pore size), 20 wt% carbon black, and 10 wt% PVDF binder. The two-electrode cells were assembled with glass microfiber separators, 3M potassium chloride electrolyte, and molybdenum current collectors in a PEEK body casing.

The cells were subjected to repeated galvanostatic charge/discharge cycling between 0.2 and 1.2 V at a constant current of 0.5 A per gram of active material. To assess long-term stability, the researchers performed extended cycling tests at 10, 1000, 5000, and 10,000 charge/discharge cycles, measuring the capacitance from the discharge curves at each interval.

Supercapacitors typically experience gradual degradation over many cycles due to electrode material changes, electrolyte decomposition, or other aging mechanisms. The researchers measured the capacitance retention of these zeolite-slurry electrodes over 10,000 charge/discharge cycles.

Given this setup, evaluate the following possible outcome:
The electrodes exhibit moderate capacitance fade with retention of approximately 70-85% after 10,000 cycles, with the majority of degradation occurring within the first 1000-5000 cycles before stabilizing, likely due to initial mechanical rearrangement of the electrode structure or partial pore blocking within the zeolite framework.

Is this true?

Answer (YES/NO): NO